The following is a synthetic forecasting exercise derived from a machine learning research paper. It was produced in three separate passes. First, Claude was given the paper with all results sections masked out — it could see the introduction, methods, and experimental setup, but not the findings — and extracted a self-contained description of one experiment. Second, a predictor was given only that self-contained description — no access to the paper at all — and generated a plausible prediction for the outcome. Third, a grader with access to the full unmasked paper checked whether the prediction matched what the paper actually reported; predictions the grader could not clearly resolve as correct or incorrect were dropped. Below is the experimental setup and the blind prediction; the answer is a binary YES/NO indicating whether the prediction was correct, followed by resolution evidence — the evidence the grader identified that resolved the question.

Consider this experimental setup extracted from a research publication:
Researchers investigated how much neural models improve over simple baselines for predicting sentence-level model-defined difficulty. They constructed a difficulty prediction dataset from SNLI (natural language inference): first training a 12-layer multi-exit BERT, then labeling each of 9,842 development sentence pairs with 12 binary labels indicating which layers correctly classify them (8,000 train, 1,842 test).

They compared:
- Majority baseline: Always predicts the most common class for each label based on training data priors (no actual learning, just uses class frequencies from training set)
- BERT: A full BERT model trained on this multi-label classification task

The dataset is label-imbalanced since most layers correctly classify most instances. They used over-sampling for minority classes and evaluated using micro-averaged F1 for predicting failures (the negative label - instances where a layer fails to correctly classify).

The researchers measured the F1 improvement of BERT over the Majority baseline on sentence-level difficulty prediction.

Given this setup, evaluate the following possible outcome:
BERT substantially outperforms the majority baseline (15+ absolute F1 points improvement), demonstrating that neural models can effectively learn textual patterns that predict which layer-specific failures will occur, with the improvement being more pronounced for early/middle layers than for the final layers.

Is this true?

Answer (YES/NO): NO